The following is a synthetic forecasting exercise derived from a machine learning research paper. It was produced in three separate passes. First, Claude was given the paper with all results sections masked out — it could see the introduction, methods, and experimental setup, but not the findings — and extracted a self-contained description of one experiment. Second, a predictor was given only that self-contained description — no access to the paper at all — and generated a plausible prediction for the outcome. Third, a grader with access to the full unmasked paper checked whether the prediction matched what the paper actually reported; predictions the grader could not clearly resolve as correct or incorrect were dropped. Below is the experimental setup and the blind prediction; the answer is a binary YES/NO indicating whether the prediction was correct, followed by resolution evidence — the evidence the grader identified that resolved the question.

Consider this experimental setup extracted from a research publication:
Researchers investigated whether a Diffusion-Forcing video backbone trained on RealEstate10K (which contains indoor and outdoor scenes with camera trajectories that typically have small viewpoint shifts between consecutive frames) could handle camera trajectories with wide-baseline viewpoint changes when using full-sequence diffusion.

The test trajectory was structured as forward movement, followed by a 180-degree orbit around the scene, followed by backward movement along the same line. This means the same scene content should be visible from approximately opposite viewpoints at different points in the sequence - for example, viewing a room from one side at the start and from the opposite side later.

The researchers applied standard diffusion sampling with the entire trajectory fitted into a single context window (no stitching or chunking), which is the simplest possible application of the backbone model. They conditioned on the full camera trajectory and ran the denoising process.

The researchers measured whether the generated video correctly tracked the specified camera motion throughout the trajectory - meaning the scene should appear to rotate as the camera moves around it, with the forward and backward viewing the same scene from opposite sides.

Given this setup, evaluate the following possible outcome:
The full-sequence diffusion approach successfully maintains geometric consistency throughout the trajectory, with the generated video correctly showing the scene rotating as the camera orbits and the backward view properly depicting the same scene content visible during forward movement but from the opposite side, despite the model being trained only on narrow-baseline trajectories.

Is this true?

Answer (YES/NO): NO